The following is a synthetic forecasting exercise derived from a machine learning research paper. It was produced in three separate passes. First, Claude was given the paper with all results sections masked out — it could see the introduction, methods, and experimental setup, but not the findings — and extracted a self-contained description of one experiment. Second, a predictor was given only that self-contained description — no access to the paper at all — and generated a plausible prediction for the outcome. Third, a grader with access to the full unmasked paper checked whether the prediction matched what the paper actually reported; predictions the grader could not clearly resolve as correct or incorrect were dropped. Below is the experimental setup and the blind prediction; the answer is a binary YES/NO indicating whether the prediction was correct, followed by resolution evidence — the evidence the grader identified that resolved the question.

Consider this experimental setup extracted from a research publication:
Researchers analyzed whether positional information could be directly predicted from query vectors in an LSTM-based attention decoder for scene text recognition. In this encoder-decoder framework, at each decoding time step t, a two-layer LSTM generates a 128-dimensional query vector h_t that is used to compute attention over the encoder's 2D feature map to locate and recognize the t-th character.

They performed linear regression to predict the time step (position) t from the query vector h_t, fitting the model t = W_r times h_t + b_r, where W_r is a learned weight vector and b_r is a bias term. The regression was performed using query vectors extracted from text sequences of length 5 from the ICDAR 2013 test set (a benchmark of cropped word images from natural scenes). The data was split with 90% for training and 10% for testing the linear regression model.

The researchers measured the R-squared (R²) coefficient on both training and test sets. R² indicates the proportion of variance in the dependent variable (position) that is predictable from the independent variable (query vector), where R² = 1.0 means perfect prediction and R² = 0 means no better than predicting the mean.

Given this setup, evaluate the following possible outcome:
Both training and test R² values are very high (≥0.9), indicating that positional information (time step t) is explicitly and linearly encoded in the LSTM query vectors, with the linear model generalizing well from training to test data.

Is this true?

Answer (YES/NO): YES